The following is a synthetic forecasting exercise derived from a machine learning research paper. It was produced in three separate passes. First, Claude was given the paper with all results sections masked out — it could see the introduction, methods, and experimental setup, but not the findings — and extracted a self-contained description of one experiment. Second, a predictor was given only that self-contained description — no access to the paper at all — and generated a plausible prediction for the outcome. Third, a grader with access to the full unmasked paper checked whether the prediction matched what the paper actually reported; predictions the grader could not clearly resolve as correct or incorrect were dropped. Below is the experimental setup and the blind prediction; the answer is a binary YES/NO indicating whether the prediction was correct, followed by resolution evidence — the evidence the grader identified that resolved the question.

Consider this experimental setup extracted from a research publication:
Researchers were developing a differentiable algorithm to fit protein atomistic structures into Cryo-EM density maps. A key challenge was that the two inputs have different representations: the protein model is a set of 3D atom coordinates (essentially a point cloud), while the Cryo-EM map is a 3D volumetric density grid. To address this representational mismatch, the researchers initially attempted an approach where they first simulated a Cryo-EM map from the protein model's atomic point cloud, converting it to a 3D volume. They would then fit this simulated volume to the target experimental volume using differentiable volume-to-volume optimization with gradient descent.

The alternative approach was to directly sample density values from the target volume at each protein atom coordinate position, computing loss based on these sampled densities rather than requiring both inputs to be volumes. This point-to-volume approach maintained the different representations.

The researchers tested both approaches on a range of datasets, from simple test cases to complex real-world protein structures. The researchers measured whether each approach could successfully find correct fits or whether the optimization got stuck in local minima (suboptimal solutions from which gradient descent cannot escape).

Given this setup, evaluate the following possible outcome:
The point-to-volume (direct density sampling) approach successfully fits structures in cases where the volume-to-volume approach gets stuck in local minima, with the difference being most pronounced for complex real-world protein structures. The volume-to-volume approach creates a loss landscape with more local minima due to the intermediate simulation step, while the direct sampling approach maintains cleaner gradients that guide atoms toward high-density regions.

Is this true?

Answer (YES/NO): YES